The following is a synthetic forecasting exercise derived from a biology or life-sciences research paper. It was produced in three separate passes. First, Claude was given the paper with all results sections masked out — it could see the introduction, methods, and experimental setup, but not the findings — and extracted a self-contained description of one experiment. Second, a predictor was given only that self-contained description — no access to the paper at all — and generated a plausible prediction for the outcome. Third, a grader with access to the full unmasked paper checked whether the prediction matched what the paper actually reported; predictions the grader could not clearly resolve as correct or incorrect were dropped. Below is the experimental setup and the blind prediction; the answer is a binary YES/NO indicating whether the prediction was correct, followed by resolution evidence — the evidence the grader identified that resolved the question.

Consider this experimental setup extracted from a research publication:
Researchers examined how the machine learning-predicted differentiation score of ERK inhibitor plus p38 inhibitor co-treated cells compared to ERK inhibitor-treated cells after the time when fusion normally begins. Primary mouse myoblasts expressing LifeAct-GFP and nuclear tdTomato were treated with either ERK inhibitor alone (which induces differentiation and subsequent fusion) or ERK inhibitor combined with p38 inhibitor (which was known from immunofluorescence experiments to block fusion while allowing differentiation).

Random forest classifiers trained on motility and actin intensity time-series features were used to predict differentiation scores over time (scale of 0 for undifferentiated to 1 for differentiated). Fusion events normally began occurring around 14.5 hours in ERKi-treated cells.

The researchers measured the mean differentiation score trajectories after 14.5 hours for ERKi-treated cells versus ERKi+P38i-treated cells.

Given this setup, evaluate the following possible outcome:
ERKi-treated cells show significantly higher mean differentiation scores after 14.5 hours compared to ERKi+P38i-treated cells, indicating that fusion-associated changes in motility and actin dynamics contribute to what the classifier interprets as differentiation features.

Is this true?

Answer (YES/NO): NO